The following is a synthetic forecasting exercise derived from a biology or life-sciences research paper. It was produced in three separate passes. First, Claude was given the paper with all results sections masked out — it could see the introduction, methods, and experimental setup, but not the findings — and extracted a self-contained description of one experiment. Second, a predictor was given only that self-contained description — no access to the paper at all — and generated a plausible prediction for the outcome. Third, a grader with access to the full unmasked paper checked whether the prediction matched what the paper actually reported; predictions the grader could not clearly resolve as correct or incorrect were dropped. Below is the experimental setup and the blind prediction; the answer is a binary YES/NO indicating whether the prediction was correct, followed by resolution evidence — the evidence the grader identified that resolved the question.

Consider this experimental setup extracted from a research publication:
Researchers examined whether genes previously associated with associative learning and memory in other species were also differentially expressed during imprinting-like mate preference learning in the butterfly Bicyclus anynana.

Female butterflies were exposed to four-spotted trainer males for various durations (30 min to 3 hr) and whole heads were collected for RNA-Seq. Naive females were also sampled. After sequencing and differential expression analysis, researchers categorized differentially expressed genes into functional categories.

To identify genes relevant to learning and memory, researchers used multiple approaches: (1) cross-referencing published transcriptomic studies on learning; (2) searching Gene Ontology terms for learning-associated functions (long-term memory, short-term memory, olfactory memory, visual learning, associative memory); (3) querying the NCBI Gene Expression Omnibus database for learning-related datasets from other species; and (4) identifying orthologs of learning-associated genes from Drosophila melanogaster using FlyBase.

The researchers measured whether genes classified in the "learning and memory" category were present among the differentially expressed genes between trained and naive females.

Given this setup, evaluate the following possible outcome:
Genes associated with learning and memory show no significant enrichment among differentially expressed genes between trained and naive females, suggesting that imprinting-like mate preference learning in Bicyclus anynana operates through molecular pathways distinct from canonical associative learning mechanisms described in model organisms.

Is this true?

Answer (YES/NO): NO